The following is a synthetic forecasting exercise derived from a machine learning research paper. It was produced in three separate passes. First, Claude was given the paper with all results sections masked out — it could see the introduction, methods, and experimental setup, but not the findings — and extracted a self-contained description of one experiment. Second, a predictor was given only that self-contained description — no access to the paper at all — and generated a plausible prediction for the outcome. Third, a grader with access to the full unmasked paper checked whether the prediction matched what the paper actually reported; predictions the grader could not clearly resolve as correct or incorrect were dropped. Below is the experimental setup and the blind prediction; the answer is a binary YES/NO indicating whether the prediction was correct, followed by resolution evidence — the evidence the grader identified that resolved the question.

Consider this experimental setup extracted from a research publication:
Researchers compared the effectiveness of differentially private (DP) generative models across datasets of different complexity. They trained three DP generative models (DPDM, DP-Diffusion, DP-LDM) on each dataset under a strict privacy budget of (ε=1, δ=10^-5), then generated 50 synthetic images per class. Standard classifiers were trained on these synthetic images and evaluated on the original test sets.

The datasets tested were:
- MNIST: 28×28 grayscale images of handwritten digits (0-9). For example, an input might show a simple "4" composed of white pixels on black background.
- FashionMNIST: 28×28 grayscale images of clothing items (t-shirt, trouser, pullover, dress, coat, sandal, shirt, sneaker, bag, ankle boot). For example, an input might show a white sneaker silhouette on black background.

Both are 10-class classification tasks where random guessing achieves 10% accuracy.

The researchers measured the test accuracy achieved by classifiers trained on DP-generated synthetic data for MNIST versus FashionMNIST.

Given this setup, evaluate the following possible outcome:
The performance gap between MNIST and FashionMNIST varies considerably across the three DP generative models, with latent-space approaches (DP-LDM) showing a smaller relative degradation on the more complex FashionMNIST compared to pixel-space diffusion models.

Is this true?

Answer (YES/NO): NO